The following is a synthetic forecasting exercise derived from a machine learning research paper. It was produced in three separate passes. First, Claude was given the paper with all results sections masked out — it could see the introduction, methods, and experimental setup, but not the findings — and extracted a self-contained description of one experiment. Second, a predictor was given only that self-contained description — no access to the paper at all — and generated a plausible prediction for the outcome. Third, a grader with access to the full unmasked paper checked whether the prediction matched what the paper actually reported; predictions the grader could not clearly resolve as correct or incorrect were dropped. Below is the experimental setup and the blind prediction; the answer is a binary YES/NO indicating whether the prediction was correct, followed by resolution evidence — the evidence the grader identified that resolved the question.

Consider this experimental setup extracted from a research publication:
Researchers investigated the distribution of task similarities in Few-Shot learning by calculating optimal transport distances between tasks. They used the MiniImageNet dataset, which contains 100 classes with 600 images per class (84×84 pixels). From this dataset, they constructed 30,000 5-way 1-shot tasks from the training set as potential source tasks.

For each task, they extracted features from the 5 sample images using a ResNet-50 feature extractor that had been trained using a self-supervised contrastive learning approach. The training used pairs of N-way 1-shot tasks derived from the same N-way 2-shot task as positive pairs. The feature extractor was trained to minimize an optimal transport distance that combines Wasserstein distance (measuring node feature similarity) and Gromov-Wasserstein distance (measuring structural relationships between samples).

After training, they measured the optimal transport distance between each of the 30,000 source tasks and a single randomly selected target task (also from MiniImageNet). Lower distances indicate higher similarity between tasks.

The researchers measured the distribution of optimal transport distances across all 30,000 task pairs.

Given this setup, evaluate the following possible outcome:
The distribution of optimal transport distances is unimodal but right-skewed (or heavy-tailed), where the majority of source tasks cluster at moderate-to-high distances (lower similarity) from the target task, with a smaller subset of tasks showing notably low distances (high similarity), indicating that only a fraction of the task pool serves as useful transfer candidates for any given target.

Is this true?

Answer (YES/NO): NO